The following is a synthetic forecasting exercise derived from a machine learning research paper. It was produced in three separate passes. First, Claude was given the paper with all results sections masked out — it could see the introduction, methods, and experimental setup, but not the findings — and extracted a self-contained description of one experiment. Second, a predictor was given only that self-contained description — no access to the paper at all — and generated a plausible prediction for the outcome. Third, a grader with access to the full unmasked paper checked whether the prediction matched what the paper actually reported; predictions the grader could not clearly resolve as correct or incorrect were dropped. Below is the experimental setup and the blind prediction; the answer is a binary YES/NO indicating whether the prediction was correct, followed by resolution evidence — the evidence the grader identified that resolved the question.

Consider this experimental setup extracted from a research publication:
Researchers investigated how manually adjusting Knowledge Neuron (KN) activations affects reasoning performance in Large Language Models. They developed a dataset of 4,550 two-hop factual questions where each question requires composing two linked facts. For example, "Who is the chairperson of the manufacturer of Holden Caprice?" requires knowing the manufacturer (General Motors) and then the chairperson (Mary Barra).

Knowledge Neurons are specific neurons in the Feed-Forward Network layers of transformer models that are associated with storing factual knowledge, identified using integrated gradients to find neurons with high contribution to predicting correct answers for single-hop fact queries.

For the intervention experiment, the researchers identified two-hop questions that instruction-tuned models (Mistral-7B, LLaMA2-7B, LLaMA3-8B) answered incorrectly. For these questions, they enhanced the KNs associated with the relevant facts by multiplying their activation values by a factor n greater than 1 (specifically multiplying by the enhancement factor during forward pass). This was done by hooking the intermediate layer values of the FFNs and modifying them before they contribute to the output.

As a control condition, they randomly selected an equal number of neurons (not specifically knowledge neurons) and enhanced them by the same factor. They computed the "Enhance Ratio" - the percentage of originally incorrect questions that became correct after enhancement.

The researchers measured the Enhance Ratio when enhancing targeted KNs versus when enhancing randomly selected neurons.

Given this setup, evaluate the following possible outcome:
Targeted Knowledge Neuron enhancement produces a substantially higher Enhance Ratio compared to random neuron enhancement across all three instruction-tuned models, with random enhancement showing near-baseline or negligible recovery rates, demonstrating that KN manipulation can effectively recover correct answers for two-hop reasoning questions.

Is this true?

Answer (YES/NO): NO